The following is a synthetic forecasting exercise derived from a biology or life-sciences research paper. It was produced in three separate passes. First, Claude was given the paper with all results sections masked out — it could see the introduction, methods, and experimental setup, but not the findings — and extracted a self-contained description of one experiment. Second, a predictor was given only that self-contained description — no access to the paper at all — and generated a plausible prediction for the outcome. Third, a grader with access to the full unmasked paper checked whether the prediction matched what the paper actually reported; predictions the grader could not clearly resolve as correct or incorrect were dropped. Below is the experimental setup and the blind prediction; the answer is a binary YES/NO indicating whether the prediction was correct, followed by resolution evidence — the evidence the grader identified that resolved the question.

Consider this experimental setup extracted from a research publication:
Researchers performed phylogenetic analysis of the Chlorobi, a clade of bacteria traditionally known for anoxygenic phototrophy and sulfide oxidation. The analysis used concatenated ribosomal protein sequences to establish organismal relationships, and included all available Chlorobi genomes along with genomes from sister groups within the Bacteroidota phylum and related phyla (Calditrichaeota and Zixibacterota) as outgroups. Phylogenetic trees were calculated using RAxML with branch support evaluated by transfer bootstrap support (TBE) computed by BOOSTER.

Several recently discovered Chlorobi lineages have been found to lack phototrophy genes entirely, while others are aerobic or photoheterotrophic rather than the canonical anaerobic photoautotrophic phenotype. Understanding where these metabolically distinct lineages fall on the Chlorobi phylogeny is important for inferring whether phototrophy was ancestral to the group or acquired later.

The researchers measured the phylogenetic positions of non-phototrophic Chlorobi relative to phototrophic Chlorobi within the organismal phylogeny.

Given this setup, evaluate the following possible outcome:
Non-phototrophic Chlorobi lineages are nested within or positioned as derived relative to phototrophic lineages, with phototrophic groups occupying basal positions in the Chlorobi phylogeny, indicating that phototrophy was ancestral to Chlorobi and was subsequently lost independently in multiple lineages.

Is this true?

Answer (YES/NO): NO